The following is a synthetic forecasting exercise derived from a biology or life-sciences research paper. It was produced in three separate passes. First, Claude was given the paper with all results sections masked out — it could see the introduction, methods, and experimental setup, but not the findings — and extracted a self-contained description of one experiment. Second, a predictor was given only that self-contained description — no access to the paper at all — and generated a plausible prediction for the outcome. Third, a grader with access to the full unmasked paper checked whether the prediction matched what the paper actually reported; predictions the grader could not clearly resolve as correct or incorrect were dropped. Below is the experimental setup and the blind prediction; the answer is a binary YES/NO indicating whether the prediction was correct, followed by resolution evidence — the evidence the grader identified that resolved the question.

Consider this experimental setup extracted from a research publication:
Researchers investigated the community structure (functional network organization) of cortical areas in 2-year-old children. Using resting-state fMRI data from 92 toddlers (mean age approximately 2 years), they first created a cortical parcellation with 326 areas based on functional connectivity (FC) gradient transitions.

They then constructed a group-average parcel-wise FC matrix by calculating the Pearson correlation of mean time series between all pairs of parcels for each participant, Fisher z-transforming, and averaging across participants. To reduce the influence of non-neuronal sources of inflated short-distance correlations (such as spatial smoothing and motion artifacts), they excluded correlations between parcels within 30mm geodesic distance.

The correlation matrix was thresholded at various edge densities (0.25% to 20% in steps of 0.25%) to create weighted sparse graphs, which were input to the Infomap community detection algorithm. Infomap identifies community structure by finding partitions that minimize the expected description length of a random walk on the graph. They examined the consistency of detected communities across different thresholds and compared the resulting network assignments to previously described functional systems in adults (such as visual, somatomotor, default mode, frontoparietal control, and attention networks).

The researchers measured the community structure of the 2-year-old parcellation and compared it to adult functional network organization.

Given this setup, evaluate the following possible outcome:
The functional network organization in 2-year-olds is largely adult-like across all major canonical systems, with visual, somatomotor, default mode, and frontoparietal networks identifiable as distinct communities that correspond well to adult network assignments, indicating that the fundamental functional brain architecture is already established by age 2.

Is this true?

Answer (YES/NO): NO